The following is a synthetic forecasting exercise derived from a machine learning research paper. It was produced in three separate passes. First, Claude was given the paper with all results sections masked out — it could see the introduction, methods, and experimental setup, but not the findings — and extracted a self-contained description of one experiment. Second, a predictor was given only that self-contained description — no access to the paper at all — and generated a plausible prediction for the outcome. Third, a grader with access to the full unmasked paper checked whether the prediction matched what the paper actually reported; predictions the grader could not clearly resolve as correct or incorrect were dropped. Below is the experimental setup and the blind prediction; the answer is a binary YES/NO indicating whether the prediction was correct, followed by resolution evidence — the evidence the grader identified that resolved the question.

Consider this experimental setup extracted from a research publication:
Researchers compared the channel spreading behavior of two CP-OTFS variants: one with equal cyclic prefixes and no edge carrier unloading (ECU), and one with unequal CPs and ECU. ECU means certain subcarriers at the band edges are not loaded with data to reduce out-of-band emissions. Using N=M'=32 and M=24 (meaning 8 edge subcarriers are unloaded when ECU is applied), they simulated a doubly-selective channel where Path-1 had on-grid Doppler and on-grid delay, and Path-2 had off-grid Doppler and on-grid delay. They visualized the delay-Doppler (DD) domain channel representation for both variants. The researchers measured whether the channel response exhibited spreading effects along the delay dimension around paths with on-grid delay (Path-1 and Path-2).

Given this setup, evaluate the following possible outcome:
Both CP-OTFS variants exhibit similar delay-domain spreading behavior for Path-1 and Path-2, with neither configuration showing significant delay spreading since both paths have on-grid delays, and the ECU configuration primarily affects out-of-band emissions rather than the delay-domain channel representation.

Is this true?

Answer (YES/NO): NO